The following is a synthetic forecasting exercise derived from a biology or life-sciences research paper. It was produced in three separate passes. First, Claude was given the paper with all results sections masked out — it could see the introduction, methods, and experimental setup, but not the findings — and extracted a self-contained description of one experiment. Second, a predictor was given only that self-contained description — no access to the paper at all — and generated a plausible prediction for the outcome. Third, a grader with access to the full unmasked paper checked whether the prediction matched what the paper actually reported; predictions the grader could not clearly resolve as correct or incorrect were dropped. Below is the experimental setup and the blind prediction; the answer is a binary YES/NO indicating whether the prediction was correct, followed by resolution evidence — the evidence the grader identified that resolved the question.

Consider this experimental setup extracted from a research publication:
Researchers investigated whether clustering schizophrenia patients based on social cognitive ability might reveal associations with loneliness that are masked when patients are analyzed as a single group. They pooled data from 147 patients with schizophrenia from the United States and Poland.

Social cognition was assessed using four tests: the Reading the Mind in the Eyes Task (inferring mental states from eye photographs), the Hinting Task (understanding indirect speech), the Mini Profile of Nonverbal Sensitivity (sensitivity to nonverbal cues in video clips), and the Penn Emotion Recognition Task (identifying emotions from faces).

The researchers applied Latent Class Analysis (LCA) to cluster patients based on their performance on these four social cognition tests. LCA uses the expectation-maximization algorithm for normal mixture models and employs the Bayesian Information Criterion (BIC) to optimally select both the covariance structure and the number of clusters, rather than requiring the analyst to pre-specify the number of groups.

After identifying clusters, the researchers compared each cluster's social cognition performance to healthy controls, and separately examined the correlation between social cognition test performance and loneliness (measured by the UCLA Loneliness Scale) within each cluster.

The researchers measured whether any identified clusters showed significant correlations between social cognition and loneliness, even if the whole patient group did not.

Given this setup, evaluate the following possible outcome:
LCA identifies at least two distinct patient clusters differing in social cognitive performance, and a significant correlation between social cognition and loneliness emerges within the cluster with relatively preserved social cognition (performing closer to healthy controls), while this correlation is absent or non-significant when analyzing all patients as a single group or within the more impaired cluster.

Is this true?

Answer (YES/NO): NO